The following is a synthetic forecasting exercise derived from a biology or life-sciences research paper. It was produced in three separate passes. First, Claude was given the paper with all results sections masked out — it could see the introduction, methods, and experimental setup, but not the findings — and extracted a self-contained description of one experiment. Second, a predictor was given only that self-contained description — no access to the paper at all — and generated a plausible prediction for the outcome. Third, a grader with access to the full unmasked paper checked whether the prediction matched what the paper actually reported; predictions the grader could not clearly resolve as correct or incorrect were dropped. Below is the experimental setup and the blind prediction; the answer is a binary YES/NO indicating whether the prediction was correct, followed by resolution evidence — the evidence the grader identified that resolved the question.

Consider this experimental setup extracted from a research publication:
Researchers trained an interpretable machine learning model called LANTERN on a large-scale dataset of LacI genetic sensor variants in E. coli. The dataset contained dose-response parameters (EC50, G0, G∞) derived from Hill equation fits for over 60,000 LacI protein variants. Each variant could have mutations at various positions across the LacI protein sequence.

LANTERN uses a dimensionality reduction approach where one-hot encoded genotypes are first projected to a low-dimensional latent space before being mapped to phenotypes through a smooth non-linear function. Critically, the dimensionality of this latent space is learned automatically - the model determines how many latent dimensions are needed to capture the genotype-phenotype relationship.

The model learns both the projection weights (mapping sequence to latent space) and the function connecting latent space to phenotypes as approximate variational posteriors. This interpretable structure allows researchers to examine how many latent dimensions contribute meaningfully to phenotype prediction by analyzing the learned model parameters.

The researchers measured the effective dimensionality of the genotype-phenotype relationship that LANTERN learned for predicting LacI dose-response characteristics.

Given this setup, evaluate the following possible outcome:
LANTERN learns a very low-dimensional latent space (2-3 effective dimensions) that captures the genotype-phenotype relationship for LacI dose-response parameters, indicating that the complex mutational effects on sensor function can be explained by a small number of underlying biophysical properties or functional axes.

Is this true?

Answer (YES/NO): YES